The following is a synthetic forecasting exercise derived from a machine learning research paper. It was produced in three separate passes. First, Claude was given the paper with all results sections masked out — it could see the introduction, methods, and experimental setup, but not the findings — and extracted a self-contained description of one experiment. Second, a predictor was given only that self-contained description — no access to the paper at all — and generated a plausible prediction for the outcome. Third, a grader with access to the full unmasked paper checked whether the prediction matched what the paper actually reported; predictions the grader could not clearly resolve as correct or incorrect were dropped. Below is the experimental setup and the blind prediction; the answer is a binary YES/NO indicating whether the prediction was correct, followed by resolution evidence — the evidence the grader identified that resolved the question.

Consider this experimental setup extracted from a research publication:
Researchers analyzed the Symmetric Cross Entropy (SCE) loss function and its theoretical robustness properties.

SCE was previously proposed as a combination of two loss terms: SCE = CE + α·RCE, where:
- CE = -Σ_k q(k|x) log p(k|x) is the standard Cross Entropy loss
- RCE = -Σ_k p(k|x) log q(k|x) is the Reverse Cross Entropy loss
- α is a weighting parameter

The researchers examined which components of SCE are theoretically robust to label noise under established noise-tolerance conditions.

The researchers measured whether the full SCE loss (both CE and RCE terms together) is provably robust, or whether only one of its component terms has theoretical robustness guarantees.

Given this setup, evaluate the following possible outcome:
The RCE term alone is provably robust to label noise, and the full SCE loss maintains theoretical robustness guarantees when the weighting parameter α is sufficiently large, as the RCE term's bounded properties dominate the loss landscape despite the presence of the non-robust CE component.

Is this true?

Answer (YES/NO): NO